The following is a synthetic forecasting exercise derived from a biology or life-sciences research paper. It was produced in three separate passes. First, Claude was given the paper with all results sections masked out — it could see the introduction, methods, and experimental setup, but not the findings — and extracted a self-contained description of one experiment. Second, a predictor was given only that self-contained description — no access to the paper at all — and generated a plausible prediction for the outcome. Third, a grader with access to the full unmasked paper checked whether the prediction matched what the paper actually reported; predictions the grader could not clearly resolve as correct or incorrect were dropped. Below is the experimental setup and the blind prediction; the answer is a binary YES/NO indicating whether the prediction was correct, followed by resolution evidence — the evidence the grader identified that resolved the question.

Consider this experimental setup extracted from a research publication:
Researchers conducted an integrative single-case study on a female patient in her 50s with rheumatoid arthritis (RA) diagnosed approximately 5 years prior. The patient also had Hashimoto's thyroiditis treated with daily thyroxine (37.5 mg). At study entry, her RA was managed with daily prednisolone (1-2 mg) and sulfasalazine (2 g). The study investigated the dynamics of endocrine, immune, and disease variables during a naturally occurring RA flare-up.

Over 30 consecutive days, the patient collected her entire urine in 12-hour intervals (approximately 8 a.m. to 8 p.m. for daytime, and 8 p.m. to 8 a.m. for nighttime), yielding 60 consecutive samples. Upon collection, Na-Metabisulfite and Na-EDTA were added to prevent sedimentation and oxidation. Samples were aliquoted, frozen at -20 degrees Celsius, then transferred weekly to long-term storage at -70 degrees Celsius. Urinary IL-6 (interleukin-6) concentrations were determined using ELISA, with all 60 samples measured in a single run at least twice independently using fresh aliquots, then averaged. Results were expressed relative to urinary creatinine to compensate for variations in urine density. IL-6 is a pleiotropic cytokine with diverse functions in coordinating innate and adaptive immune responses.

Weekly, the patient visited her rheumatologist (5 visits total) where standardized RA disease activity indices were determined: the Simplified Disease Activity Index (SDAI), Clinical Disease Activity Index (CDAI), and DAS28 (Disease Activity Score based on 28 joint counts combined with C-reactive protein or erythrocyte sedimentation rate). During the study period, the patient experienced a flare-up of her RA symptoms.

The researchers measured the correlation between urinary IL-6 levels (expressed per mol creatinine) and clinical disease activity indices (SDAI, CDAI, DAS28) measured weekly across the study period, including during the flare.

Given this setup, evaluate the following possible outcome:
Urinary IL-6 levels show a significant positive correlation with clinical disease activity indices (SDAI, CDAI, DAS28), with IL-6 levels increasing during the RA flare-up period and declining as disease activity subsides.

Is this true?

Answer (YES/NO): NO